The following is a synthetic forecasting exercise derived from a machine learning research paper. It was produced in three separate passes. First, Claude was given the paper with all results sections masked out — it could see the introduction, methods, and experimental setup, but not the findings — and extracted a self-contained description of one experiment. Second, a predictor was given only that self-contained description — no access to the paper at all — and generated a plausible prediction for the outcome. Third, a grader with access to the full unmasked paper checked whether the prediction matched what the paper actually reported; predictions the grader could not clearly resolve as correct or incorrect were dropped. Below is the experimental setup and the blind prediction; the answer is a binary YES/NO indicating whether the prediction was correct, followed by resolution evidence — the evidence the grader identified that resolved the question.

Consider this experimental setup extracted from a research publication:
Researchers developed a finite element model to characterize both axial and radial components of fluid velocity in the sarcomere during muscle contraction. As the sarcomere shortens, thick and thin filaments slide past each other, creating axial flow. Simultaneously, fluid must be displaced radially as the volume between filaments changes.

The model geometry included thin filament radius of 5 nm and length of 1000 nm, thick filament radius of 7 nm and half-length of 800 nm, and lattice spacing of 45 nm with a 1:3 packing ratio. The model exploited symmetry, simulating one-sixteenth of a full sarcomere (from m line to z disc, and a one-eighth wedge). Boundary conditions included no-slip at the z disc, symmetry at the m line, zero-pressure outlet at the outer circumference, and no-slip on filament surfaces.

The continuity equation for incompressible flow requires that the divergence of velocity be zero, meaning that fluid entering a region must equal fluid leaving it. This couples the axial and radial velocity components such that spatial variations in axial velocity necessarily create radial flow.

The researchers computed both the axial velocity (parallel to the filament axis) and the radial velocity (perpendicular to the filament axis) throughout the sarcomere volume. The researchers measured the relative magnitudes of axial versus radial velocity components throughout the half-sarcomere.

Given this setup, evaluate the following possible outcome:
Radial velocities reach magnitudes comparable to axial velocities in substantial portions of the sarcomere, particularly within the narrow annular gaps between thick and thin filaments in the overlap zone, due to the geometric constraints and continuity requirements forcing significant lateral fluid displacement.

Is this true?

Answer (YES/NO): NO